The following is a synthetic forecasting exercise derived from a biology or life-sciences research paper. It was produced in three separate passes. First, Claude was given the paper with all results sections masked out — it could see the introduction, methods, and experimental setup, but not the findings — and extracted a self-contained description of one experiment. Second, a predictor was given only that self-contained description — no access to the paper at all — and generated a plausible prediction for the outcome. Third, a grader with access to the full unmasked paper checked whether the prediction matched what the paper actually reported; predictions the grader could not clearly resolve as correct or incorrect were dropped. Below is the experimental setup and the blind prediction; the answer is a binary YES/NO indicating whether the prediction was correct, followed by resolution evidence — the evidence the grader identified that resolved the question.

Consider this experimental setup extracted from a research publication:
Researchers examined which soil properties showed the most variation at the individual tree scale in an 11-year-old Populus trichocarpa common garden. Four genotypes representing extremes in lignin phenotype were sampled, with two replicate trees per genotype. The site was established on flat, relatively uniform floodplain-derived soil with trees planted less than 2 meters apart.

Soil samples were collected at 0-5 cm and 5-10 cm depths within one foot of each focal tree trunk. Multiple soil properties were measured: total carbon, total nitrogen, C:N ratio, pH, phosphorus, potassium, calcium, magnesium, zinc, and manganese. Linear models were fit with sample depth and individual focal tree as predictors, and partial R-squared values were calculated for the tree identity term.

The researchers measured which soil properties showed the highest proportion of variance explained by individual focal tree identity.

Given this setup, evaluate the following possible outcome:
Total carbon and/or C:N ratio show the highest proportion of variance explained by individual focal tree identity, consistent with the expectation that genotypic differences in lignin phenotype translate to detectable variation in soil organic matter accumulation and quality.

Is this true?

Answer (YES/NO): NO